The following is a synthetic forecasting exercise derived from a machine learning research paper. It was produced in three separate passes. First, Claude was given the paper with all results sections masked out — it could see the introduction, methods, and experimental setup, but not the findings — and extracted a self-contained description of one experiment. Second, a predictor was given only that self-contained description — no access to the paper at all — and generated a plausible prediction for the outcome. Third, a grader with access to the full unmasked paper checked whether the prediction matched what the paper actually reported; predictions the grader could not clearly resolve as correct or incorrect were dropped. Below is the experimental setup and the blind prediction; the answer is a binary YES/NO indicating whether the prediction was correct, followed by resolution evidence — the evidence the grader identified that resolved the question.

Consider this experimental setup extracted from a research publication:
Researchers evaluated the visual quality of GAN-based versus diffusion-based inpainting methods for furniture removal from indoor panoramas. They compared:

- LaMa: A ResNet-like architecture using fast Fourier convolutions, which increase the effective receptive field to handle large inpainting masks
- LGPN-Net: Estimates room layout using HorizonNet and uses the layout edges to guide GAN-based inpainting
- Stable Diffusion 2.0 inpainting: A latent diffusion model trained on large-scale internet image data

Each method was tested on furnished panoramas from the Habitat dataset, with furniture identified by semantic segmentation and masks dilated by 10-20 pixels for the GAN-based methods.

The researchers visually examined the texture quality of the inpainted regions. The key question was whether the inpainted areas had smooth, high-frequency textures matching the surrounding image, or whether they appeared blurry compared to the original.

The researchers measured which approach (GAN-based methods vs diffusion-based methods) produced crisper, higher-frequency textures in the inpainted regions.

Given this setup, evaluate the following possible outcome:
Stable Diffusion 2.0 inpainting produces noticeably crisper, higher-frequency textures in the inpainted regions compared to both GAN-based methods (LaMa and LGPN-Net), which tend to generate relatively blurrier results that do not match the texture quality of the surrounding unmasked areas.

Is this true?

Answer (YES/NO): YES